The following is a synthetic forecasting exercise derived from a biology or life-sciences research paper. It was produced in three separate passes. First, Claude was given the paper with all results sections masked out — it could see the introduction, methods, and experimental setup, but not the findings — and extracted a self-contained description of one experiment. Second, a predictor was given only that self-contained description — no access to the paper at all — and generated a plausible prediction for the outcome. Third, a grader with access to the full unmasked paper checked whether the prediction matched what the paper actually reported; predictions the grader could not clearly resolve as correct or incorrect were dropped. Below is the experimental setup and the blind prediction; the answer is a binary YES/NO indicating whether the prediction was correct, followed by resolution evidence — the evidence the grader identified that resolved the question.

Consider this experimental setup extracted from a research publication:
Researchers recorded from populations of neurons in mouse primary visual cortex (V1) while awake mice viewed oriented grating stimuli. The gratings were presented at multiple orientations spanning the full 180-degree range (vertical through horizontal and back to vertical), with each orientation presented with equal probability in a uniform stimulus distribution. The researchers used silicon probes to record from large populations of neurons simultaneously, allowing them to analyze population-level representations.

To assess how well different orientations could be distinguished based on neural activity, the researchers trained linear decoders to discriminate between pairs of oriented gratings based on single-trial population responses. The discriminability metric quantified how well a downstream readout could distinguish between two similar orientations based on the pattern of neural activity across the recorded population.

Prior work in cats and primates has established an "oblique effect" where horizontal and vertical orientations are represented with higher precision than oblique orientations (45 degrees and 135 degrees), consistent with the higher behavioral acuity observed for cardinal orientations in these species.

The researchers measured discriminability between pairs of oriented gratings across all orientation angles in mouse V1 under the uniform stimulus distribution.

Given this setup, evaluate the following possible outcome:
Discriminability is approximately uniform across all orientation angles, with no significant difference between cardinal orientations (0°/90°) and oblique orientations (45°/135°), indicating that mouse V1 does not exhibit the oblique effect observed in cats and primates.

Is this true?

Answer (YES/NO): NO